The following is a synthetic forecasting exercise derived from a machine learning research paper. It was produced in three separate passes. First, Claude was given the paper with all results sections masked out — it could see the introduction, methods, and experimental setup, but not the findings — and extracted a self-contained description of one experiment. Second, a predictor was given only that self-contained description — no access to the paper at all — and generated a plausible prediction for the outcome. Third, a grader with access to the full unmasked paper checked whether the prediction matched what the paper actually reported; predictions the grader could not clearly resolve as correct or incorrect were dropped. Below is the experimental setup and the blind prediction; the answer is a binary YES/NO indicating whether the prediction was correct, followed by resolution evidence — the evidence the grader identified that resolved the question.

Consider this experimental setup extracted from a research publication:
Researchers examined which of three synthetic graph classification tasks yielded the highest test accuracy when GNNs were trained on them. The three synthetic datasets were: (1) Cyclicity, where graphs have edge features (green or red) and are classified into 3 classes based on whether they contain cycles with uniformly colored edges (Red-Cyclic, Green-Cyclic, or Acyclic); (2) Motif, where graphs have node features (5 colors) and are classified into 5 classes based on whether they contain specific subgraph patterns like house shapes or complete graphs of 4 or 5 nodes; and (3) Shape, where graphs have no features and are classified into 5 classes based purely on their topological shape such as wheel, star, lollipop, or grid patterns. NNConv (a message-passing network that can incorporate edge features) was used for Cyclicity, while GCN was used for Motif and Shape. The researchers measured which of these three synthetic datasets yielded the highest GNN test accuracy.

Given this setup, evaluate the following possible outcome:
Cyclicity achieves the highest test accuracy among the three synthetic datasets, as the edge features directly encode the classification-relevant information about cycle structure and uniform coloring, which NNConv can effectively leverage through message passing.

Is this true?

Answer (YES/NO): NO